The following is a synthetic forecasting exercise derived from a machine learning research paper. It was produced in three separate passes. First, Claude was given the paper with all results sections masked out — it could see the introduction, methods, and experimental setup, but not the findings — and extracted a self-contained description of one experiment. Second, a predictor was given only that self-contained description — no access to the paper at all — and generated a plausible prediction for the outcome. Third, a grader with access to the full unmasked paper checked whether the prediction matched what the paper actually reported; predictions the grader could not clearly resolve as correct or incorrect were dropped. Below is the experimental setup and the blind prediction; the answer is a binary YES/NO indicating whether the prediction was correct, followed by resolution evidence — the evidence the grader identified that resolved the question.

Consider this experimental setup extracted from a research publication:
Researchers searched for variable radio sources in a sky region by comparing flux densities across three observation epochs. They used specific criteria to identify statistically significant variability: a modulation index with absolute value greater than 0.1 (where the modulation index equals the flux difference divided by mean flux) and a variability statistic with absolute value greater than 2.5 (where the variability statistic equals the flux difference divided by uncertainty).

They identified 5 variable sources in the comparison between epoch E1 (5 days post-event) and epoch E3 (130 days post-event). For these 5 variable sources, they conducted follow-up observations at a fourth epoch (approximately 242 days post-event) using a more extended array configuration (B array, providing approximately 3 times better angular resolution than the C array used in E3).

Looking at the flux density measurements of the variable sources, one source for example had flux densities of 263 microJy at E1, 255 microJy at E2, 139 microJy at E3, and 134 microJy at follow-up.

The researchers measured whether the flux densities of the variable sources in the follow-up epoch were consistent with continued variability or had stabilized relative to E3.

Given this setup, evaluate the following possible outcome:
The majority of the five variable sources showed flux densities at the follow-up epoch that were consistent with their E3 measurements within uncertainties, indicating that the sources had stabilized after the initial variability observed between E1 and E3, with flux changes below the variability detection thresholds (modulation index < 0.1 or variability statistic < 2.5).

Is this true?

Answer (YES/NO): NO